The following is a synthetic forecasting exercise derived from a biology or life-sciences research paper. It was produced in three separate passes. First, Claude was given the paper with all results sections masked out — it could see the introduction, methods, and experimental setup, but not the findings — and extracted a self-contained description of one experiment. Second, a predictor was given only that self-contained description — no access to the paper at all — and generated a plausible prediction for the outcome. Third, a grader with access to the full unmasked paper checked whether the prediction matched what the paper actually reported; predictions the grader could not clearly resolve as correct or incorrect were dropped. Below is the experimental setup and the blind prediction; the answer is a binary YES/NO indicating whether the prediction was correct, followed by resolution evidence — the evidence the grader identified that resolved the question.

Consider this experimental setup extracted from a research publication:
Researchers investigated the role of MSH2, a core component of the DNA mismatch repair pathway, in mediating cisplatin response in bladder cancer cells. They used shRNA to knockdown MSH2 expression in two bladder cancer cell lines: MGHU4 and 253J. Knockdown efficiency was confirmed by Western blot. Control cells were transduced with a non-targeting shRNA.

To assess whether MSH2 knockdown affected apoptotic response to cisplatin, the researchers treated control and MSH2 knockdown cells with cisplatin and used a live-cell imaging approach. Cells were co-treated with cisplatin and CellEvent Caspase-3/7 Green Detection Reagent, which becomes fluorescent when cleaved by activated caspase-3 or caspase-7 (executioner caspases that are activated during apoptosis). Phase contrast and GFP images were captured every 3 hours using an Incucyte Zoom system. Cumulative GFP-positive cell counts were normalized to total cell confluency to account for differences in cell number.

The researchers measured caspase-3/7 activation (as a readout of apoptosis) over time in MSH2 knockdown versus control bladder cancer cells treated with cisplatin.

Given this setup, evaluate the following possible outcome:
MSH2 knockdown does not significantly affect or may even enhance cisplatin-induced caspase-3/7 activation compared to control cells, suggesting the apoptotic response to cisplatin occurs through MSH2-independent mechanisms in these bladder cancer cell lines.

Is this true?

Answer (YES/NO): NO